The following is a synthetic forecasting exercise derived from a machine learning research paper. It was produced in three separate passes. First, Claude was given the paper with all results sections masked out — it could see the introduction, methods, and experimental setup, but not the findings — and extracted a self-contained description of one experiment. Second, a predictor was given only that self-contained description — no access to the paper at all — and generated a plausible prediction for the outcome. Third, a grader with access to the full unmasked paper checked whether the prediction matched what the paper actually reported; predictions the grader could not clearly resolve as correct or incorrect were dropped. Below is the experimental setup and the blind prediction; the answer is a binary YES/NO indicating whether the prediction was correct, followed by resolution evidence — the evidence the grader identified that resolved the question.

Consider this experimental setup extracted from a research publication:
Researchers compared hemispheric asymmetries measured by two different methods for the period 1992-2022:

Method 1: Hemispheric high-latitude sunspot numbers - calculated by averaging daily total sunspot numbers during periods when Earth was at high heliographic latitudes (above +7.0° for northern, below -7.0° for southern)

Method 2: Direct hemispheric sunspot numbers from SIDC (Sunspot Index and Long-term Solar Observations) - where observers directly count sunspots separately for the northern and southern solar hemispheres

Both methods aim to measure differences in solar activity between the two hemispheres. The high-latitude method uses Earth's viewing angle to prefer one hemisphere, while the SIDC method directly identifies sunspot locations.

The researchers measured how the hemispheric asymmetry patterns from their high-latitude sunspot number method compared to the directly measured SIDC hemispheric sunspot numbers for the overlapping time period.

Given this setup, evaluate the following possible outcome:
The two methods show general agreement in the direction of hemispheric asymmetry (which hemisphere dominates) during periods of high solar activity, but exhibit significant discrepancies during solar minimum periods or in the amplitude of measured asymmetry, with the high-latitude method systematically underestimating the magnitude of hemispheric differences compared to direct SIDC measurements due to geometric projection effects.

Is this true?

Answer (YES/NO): NO